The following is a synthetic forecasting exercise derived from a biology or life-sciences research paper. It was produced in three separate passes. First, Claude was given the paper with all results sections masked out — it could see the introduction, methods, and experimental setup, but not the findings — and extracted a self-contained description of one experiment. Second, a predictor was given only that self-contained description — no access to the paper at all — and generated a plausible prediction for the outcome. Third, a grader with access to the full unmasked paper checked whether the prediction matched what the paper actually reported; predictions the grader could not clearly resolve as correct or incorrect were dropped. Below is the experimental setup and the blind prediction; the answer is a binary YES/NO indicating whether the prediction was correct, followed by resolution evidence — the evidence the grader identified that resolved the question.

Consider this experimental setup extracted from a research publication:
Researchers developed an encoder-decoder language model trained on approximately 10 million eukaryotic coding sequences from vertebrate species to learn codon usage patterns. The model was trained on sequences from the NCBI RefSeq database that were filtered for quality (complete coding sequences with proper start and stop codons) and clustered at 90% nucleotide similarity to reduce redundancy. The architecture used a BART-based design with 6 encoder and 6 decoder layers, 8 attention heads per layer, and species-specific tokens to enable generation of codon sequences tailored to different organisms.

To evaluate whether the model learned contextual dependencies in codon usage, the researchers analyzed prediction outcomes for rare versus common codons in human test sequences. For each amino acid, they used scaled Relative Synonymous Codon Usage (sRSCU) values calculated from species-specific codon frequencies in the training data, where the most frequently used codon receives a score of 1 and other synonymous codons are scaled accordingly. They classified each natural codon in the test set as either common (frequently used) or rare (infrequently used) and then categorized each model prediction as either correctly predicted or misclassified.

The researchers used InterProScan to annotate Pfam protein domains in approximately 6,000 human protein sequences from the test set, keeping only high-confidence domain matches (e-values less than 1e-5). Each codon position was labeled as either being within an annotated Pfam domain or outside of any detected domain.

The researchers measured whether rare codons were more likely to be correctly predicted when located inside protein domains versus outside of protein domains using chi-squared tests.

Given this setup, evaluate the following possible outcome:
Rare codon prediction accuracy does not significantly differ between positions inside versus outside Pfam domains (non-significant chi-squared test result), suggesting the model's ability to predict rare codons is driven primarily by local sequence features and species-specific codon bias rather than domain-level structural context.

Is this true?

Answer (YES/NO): YES